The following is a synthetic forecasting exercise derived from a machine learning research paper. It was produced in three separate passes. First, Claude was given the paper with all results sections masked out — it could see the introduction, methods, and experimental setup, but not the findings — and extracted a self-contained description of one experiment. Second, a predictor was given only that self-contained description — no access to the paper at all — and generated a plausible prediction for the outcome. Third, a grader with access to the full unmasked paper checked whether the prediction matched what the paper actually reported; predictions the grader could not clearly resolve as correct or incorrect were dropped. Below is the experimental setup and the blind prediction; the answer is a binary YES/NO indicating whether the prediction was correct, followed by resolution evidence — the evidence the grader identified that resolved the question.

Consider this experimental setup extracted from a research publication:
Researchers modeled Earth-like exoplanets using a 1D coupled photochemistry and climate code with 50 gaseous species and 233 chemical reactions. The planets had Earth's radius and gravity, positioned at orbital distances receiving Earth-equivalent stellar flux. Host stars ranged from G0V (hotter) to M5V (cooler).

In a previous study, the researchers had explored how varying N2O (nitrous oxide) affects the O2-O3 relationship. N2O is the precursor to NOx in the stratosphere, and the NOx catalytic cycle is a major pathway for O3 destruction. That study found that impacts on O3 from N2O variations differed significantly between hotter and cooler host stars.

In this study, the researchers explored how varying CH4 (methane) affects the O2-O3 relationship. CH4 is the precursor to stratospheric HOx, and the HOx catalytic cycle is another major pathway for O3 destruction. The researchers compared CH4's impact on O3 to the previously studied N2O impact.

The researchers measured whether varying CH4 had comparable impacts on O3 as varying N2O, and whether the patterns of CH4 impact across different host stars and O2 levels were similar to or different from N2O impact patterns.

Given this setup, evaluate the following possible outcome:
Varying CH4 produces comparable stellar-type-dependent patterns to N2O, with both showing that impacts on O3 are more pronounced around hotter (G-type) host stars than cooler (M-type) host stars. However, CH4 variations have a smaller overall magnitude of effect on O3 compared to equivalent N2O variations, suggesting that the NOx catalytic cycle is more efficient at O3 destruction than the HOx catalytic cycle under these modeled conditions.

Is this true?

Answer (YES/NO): NO